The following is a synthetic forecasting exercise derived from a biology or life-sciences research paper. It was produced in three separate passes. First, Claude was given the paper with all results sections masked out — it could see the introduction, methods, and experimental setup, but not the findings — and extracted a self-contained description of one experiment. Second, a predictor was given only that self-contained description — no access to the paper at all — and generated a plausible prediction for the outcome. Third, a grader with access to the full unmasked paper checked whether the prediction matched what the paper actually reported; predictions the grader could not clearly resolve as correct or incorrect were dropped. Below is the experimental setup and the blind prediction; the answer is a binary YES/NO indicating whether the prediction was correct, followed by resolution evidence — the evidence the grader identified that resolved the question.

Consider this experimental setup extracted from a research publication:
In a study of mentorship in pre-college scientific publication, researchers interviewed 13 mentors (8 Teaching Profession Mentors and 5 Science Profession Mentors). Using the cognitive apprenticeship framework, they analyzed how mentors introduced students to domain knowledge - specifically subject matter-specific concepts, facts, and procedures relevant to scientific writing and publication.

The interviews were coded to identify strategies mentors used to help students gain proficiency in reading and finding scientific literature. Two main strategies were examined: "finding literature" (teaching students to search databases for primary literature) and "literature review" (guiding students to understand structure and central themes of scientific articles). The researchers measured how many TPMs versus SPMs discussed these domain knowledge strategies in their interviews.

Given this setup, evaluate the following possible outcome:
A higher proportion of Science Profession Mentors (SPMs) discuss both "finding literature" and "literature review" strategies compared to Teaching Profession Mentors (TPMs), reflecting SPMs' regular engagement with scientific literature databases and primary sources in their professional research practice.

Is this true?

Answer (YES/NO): NO